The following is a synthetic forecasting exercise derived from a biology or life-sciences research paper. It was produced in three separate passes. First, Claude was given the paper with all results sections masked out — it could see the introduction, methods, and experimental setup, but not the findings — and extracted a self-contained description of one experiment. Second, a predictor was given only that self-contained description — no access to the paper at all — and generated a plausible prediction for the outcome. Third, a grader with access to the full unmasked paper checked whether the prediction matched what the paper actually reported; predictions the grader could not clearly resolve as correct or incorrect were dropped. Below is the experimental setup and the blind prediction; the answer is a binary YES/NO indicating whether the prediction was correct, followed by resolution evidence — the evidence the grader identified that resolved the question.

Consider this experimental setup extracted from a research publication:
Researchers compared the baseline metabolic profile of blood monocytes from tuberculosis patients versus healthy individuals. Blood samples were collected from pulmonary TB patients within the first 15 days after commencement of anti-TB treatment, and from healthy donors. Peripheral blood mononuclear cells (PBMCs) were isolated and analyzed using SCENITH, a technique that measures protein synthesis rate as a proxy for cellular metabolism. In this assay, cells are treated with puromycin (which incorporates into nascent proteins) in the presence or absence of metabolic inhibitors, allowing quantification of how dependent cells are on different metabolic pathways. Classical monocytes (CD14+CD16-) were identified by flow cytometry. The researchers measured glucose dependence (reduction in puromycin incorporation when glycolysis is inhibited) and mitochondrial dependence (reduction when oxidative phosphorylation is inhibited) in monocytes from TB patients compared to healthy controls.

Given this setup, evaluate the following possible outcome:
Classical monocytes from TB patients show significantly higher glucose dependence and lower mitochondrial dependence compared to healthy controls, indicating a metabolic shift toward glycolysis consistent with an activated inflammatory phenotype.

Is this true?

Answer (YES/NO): NO